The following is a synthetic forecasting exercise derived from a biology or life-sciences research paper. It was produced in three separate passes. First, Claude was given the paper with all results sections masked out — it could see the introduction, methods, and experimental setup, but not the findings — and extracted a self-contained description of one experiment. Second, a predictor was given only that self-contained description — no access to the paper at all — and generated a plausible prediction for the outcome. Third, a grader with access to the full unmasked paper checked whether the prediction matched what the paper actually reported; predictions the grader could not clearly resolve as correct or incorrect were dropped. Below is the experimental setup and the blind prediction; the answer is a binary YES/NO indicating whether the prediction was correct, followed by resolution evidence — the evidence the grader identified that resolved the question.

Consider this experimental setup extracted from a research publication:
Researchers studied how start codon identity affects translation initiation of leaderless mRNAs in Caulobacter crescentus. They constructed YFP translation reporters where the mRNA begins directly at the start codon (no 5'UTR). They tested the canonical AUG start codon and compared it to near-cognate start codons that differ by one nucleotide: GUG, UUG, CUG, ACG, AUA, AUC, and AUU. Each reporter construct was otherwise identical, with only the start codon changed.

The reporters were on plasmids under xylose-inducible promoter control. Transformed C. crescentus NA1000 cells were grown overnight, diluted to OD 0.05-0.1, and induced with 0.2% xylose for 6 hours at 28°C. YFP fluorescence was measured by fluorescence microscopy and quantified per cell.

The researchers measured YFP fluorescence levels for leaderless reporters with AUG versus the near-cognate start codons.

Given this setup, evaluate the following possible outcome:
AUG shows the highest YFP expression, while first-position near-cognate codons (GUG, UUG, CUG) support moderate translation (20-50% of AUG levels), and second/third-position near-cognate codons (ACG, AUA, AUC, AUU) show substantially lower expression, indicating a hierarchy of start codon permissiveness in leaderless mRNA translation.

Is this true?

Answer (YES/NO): NO